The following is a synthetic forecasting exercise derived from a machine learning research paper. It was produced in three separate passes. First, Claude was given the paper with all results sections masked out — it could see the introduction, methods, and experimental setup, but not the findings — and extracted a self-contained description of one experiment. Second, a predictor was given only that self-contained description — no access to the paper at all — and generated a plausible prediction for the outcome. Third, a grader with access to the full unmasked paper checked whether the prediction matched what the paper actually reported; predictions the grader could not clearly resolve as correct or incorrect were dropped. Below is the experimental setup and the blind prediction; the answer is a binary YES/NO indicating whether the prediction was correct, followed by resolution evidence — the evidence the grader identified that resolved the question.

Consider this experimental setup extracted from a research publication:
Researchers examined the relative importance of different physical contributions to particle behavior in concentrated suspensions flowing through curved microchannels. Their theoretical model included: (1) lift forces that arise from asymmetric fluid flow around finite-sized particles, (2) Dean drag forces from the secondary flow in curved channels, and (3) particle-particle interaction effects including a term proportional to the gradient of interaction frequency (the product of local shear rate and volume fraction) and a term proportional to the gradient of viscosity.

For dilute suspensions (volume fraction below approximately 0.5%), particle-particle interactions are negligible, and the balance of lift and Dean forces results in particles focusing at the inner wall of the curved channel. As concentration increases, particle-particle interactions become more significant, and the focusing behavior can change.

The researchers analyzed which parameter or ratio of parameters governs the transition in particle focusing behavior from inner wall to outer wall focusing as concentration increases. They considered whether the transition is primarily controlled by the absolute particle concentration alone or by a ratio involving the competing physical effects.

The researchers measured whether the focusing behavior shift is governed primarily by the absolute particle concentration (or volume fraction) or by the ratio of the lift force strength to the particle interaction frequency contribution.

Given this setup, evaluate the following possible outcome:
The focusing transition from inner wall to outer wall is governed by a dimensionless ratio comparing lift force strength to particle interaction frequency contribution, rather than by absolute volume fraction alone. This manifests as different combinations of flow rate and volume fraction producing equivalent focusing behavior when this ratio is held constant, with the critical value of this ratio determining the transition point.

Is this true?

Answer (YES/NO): YES